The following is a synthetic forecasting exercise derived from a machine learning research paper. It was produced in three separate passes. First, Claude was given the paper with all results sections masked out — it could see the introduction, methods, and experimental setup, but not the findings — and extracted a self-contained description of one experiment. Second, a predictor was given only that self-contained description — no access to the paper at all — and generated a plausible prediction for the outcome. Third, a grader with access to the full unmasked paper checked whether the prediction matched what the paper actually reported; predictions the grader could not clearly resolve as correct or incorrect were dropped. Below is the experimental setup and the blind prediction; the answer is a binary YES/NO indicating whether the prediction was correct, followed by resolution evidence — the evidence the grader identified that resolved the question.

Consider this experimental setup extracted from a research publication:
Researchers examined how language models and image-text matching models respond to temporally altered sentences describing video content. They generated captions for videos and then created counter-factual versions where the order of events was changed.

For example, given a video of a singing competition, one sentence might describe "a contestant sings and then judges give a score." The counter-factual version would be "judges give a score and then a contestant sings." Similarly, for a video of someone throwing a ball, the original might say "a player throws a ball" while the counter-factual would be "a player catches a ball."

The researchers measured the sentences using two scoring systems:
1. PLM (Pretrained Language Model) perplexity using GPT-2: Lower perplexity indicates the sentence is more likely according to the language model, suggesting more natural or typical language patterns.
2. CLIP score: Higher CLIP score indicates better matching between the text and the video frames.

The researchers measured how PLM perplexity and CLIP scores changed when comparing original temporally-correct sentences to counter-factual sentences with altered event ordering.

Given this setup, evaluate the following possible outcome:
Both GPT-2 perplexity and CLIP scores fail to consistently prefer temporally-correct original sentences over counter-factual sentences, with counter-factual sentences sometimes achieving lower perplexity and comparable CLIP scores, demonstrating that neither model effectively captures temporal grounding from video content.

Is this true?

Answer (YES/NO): NO